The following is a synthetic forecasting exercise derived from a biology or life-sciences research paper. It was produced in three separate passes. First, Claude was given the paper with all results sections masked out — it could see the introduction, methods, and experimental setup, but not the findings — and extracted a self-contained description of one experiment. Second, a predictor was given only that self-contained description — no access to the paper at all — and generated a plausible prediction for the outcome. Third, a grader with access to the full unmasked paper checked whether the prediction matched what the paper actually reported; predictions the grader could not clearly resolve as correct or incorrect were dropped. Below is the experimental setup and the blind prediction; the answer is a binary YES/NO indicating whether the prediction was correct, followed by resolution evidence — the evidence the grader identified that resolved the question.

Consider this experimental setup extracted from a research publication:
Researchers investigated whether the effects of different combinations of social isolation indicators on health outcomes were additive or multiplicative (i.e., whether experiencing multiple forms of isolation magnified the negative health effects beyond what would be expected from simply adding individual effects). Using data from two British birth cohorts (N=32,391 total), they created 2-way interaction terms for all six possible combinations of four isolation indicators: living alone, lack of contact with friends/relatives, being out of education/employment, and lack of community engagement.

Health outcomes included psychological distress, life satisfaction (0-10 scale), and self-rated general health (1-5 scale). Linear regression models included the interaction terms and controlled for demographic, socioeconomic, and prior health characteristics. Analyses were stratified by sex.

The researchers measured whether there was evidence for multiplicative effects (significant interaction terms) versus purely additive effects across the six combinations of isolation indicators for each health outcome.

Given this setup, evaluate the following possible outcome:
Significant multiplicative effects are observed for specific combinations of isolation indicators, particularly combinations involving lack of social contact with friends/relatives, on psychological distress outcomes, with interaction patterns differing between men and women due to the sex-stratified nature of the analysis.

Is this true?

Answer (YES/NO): NO